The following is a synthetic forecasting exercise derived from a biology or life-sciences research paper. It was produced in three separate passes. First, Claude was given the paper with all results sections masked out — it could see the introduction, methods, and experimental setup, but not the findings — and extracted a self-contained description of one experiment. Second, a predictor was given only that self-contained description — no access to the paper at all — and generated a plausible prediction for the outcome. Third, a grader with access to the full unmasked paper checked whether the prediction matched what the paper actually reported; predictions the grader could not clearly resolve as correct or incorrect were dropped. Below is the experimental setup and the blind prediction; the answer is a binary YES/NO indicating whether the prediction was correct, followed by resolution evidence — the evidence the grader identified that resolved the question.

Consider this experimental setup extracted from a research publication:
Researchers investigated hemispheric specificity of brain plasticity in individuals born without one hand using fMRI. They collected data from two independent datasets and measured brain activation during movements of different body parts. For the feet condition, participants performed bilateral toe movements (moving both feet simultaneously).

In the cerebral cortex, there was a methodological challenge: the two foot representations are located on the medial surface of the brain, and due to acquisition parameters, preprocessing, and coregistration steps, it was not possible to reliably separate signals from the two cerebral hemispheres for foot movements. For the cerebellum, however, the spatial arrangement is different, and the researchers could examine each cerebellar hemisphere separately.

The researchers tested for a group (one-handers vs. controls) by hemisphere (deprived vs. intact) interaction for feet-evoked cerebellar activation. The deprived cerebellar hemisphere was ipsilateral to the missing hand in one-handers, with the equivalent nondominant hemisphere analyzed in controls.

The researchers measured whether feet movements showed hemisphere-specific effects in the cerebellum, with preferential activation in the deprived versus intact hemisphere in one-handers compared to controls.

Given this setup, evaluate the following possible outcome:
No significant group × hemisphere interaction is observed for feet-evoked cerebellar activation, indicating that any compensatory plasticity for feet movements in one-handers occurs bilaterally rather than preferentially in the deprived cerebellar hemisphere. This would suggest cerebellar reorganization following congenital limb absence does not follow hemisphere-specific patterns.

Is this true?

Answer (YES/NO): NO